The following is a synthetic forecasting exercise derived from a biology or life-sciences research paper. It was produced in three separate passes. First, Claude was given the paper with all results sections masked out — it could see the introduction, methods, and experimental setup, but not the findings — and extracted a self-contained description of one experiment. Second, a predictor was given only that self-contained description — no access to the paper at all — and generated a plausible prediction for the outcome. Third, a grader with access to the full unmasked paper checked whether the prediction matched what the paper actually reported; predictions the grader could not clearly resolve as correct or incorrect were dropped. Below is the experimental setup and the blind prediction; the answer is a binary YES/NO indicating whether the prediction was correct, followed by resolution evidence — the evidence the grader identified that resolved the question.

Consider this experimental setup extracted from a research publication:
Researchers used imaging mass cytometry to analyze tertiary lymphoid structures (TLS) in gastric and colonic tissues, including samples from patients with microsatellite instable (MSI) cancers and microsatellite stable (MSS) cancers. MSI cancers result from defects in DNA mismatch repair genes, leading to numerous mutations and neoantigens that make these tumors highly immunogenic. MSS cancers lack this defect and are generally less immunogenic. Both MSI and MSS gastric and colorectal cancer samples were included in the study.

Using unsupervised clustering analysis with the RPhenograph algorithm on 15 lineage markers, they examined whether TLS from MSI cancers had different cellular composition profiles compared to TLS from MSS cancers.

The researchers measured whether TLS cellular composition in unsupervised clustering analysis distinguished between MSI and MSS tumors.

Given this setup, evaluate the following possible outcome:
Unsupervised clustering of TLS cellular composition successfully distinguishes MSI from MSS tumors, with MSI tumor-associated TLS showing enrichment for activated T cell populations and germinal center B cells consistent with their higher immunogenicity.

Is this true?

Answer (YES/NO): NO